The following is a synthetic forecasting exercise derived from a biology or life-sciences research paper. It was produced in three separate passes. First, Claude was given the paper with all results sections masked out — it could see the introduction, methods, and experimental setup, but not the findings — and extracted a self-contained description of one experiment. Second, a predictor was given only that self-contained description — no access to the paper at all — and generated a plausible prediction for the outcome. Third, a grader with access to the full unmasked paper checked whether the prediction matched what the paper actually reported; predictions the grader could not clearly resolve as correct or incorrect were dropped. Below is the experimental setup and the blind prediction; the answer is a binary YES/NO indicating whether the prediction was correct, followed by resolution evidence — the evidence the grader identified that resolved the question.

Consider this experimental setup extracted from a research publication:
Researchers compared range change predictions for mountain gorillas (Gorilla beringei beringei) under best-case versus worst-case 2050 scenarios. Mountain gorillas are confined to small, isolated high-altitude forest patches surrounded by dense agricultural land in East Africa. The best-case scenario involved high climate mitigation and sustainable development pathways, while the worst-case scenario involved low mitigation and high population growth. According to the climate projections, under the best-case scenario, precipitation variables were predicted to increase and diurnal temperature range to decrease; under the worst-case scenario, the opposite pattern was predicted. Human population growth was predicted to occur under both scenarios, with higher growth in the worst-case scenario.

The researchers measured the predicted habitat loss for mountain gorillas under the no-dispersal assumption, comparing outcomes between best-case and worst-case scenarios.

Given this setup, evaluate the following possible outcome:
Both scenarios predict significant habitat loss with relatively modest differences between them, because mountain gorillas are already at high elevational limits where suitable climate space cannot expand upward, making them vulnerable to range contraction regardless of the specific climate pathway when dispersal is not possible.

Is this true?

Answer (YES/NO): NO